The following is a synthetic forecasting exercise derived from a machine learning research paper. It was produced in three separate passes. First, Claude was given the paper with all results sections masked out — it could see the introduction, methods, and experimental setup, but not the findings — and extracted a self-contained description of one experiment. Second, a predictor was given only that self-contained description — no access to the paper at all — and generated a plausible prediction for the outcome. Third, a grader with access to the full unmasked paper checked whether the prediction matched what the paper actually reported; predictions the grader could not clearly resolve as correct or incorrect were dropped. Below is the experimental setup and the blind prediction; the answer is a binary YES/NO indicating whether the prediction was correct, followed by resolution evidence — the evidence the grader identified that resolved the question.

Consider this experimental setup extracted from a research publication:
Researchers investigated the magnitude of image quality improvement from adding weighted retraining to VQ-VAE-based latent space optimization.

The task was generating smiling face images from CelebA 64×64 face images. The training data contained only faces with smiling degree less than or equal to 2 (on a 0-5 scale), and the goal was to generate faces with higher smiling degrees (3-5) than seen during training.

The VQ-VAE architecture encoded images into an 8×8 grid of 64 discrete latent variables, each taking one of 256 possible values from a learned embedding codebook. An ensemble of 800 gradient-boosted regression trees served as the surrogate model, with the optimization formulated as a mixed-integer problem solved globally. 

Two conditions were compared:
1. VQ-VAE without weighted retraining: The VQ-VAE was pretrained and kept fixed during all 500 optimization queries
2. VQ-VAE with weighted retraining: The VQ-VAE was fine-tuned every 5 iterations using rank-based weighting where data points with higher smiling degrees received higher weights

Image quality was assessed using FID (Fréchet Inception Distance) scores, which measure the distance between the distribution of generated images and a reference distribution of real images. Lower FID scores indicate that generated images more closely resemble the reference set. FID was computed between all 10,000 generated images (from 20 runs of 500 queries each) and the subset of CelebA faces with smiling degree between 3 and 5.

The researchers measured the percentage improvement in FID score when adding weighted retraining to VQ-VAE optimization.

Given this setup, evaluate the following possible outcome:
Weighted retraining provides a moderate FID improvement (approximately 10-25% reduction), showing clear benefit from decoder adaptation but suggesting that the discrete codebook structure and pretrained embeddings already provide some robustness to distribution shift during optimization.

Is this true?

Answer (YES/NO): NO